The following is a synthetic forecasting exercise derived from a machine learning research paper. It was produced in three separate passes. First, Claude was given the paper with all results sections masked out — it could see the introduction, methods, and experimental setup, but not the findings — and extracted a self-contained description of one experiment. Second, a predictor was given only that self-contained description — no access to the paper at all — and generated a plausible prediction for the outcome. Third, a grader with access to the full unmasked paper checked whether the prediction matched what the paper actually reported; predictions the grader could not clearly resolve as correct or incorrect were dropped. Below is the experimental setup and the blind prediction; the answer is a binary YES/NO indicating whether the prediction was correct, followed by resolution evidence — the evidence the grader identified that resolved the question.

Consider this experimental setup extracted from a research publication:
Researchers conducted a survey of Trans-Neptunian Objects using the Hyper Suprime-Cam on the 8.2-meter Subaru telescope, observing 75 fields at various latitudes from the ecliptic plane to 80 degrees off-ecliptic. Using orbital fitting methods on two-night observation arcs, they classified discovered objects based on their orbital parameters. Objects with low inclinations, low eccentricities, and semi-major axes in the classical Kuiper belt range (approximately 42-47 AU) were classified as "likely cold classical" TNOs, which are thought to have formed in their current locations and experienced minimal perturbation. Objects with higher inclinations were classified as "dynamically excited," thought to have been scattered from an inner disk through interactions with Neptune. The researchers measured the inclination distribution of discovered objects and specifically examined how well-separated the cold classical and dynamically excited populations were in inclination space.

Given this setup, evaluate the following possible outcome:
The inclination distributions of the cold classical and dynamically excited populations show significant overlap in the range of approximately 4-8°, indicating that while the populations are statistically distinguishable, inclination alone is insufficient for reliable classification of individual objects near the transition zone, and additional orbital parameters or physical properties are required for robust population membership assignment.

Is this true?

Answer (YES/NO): NO